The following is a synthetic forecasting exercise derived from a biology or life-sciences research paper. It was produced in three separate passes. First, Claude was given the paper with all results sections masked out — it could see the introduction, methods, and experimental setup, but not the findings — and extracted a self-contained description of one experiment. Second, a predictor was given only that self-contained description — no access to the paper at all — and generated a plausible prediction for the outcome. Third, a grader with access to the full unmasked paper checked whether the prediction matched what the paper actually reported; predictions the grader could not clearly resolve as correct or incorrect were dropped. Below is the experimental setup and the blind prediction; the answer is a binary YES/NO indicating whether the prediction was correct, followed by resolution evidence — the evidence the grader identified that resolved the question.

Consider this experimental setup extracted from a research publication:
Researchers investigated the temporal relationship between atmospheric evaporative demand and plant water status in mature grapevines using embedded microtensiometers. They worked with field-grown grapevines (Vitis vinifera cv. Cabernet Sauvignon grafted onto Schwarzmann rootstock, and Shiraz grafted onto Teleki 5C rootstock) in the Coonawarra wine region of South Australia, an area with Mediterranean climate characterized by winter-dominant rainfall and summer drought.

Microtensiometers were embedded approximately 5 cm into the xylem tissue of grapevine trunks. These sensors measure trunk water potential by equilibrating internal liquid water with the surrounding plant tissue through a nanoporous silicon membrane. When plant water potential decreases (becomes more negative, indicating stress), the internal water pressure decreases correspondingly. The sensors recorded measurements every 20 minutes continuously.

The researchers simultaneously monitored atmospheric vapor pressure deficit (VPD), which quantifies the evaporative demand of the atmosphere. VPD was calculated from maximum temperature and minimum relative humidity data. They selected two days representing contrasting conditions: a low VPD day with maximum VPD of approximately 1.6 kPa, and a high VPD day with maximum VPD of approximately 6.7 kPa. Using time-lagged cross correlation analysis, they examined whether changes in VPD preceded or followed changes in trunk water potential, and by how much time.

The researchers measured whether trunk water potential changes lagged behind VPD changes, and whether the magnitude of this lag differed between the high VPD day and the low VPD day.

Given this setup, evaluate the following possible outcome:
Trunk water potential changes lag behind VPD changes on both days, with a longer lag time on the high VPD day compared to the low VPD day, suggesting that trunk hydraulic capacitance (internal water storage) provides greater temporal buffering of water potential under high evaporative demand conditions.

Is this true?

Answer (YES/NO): NO